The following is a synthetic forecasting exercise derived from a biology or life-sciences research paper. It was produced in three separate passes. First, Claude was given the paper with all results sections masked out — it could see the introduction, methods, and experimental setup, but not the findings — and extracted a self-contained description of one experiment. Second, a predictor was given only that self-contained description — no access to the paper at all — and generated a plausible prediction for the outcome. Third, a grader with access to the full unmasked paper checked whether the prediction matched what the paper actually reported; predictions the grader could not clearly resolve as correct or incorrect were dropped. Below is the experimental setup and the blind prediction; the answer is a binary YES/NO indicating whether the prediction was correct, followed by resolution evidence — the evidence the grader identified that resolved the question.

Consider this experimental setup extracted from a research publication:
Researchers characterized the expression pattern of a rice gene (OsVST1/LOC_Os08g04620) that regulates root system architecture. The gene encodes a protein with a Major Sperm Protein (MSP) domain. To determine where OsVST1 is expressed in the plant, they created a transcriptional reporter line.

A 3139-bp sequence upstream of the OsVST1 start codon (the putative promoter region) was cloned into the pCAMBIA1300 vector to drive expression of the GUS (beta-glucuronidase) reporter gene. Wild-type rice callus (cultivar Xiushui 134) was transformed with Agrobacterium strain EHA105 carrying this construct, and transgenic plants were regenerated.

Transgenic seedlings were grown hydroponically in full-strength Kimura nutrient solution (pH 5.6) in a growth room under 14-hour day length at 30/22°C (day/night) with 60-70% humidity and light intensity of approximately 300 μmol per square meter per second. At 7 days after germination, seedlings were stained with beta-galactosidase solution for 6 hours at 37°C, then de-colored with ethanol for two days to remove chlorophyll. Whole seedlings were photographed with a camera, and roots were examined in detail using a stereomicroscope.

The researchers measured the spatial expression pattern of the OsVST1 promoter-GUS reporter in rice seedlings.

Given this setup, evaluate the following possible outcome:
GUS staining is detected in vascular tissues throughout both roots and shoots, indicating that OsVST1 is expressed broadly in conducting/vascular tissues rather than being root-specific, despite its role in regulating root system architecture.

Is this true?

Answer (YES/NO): NO